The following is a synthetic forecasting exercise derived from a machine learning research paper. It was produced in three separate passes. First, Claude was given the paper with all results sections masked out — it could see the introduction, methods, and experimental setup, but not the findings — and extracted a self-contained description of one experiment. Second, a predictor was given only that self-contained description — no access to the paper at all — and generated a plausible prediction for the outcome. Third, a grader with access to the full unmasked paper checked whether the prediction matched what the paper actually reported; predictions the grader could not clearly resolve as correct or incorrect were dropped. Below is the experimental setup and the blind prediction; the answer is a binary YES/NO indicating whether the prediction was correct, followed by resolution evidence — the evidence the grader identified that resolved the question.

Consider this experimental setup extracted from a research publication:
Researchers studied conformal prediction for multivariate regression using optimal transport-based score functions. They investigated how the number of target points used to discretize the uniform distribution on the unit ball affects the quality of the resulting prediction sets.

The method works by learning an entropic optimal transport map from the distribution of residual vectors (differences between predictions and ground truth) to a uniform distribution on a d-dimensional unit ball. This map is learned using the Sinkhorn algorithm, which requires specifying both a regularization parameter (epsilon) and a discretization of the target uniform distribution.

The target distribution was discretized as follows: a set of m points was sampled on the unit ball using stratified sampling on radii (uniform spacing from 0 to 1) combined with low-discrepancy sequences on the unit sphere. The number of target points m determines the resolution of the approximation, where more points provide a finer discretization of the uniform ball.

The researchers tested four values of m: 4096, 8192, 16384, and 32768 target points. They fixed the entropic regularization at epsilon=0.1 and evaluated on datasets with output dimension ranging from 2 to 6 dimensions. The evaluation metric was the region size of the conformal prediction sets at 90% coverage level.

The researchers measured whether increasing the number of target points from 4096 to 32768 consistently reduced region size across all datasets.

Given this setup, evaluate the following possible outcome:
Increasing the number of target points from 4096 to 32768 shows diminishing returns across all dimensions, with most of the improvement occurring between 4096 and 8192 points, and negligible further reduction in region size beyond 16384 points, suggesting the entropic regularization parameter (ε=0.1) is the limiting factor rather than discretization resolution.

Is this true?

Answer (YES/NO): NO